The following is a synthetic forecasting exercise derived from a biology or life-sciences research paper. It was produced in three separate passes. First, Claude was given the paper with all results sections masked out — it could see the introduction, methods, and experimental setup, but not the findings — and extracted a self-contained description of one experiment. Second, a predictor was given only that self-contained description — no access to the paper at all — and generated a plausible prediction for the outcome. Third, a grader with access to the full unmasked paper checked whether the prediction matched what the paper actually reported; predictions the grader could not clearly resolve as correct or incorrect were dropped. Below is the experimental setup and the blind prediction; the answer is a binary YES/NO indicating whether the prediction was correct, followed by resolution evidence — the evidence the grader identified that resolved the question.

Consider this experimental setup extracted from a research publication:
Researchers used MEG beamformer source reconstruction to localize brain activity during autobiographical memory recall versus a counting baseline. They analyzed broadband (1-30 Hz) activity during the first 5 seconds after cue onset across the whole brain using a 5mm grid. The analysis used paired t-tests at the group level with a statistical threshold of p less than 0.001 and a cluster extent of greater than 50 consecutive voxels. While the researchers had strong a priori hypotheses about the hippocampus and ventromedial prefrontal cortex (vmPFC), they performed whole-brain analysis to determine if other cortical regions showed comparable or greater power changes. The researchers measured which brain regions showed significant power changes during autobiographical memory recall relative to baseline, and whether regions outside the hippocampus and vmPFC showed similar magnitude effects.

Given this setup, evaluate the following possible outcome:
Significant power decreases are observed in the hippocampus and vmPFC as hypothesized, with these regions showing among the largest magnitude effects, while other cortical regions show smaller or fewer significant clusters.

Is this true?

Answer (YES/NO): YES